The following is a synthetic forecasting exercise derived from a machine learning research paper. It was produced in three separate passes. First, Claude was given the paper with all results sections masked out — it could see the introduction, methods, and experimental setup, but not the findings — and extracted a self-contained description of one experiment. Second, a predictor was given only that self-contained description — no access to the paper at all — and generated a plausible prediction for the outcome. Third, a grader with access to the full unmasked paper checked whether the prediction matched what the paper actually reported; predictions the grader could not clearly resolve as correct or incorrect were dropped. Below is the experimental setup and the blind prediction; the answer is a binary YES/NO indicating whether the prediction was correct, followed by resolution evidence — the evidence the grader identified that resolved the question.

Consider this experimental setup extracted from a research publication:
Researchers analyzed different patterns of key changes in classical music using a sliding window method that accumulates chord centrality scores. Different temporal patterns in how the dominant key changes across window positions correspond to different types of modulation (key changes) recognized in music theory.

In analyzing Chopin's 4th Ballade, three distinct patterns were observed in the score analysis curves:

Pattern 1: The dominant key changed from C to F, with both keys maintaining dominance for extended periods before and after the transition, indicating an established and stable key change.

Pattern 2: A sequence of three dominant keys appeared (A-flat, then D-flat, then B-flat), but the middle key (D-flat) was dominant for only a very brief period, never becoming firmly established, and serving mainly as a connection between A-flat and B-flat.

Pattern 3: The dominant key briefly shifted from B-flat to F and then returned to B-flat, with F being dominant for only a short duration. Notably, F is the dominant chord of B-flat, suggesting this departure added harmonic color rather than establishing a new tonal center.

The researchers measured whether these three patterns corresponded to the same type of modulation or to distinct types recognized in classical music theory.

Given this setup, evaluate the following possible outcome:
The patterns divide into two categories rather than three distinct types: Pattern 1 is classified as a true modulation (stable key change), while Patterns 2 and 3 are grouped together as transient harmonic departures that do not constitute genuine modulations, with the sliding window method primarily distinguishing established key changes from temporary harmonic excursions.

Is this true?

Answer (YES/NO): NO